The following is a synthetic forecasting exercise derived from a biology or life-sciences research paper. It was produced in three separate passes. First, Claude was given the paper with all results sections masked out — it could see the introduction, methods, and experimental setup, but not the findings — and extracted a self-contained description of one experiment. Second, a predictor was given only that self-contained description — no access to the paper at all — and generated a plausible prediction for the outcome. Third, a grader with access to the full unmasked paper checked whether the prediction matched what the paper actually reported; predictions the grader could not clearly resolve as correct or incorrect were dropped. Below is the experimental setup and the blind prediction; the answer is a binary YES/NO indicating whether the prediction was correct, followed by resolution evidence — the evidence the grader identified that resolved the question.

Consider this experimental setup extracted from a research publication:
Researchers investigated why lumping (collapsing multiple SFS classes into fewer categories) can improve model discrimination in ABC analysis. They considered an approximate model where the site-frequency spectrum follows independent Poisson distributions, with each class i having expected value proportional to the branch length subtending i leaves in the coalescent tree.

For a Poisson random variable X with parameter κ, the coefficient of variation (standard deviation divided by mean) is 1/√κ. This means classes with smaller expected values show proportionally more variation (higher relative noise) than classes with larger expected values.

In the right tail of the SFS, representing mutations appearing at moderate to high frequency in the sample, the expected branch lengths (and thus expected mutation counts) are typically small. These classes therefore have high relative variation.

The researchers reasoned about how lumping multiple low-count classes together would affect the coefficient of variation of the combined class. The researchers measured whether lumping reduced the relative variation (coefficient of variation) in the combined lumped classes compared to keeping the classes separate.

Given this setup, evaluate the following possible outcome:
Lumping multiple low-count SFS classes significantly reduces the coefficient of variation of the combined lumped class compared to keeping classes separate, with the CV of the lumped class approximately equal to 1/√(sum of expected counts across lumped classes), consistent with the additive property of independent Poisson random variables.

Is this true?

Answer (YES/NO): YES